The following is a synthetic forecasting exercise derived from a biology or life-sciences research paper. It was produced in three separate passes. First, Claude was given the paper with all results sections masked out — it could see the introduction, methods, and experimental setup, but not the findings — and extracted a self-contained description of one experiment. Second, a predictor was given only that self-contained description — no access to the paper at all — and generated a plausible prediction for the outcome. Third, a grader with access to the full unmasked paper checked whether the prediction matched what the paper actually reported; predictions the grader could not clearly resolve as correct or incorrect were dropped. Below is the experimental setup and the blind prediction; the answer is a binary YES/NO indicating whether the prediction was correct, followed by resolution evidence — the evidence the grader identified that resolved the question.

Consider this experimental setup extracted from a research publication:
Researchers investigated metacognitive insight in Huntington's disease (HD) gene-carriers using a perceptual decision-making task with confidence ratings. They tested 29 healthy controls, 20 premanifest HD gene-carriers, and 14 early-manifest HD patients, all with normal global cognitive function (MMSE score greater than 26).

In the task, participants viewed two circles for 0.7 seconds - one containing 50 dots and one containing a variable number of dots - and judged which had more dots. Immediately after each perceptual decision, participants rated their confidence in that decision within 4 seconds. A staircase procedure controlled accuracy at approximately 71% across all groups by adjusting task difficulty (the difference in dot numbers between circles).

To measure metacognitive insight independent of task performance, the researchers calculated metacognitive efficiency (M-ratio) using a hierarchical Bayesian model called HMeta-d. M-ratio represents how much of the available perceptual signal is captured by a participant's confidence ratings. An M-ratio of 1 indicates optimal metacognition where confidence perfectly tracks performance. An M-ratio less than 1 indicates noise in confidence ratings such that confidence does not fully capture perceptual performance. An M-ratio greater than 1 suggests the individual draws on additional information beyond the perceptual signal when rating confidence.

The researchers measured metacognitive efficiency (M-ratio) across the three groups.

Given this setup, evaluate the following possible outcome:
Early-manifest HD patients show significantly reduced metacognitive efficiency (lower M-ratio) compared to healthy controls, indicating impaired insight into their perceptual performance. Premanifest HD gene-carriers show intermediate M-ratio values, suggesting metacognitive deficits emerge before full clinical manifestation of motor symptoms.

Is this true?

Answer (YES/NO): NO